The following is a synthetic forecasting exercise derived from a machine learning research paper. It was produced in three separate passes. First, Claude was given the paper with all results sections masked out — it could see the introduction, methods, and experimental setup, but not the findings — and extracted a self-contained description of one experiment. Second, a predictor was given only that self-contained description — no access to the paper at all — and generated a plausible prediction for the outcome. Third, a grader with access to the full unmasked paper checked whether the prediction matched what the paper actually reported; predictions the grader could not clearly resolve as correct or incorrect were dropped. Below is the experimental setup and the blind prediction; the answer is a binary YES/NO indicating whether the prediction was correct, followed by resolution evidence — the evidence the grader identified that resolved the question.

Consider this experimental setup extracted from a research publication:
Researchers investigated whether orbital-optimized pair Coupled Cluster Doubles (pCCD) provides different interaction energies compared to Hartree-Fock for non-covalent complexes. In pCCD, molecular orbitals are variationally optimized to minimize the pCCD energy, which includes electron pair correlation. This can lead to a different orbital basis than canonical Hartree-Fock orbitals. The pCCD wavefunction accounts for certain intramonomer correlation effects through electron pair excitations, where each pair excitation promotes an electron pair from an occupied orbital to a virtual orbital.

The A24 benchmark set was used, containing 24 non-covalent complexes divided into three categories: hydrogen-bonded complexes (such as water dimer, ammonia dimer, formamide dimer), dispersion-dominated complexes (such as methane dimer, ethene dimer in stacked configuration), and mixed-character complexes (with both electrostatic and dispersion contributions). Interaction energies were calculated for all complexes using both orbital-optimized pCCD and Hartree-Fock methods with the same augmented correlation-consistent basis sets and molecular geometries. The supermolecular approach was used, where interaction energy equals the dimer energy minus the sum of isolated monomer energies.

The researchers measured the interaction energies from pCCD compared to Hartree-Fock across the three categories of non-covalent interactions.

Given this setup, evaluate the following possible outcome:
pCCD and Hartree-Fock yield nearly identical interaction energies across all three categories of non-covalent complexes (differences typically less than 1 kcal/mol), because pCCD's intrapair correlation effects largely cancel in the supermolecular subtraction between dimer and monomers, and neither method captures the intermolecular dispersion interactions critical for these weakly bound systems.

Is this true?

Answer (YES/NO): NO